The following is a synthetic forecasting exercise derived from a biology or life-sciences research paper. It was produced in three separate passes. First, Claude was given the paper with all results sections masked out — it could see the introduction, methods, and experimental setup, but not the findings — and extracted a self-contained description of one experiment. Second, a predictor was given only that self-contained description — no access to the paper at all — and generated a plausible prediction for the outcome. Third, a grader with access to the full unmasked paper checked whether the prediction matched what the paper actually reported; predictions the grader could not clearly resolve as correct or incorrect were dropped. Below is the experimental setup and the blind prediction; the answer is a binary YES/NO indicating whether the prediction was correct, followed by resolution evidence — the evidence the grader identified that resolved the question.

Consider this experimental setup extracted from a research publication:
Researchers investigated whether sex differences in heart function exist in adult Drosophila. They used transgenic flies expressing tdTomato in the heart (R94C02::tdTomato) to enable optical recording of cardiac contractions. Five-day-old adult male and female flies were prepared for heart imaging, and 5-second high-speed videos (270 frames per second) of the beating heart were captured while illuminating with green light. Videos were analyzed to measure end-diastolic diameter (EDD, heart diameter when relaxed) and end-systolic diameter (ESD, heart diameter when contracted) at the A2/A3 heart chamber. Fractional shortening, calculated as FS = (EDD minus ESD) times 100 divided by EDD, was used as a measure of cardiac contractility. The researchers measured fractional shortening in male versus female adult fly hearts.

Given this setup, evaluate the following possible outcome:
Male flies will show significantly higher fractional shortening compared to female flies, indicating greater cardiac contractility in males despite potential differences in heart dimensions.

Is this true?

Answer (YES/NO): NO